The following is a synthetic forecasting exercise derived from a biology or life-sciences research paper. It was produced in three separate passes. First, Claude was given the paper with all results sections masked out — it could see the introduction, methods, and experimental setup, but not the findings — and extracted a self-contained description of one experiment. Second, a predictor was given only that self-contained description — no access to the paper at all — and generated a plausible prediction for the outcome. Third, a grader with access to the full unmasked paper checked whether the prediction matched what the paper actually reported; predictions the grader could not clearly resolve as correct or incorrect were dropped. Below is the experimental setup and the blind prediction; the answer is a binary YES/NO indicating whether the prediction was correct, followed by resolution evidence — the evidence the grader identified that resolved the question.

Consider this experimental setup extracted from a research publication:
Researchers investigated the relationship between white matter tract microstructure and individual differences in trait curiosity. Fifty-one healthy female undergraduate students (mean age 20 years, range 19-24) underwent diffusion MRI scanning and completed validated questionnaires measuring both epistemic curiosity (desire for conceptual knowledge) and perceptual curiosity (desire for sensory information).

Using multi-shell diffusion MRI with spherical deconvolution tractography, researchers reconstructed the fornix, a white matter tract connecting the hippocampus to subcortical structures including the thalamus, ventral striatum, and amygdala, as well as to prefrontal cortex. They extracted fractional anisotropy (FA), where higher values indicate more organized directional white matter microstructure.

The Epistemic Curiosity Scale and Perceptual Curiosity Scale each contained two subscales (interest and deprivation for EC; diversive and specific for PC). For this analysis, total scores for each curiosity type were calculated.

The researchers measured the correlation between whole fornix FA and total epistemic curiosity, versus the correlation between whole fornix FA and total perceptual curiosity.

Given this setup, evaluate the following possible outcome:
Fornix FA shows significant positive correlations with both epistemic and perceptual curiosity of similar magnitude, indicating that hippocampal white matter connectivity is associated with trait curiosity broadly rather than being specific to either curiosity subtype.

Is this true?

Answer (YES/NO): NO